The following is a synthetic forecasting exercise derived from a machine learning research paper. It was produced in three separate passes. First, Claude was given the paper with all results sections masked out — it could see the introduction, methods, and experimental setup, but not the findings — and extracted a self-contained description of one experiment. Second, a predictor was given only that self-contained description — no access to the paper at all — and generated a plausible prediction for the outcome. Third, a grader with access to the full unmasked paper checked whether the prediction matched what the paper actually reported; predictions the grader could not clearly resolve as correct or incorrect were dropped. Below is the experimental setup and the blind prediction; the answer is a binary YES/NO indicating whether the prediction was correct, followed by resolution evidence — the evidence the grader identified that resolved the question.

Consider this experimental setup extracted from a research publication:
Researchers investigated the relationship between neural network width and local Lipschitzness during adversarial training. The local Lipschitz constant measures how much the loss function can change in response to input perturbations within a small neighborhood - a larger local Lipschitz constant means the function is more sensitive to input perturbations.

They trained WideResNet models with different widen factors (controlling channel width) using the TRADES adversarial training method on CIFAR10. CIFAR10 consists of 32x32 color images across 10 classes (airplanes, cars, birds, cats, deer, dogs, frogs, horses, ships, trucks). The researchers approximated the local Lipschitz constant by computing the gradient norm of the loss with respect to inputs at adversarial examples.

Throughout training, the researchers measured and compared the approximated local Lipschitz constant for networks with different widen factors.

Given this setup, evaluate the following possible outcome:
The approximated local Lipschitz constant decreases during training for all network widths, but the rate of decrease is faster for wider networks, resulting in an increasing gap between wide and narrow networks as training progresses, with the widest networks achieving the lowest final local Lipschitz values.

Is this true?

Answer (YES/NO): NO